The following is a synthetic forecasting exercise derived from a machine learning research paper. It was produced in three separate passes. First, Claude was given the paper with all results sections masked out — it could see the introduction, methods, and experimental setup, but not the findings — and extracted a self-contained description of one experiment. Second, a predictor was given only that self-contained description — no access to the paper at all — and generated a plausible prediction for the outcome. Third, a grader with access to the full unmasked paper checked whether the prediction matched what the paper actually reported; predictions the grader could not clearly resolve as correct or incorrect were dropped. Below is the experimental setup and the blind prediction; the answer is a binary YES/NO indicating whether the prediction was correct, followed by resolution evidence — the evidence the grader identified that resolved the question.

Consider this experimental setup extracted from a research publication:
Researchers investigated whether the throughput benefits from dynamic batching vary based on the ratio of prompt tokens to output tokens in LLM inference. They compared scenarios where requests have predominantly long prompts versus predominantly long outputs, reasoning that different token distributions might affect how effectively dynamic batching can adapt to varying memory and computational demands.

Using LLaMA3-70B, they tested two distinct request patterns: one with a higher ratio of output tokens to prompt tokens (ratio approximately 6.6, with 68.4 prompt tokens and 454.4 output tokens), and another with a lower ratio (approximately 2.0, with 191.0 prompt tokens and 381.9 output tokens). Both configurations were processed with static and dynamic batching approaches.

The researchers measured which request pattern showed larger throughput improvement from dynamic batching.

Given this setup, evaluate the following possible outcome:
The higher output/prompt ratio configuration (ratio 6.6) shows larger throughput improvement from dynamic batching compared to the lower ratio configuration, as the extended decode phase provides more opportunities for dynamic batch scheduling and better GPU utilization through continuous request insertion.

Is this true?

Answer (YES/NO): NO